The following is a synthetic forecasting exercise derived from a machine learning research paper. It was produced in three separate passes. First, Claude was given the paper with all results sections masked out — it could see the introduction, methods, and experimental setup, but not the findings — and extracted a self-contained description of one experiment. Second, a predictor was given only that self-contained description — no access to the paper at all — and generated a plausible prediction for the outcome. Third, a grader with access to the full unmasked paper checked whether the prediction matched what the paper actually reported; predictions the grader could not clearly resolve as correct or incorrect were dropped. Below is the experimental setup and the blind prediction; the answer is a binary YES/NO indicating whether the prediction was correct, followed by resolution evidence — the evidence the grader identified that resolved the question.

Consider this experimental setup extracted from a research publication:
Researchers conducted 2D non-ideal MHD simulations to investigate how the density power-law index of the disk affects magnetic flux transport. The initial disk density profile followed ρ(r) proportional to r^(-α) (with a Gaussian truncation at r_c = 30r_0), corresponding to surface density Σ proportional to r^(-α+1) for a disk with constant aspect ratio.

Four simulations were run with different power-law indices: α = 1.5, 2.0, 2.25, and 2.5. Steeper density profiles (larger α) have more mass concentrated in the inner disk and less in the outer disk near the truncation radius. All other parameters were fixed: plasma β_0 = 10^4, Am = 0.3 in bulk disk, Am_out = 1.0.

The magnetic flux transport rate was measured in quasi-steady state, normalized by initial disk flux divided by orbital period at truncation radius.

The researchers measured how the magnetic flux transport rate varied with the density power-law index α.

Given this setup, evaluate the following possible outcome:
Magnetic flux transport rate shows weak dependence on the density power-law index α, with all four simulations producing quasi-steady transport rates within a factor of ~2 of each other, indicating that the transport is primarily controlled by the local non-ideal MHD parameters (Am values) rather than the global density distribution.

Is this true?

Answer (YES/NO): YES